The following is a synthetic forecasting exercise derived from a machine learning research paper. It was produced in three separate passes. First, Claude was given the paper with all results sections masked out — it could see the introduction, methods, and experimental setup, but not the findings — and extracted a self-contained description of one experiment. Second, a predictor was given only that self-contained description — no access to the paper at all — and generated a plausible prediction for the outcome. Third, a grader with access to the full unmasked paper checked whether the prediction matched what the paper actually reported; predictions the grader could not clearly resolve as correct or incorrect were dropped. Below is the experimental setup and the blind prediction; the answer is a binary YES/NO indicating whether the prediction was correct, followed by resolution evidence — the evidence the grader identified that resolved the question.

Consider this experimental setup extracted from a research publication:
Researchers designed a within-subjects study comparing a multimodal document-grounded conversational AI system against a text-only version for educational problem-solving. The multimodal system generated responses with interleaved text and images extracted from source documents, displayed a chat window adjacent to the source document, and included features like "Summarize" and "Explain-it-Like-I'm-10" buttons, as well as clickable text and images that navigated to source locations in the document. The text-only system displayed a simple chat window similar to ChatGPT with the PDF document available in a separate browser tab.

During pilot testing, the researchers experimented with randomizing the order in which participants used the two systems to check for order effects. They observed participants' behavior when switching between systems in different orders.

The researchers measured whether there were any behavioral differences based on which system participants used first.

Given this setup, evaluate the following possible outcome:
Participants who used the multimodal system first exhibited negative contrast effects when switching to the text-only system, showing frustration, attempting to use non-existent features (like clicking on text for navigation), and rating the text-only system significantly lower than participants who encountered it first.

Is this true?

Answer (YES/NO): NO